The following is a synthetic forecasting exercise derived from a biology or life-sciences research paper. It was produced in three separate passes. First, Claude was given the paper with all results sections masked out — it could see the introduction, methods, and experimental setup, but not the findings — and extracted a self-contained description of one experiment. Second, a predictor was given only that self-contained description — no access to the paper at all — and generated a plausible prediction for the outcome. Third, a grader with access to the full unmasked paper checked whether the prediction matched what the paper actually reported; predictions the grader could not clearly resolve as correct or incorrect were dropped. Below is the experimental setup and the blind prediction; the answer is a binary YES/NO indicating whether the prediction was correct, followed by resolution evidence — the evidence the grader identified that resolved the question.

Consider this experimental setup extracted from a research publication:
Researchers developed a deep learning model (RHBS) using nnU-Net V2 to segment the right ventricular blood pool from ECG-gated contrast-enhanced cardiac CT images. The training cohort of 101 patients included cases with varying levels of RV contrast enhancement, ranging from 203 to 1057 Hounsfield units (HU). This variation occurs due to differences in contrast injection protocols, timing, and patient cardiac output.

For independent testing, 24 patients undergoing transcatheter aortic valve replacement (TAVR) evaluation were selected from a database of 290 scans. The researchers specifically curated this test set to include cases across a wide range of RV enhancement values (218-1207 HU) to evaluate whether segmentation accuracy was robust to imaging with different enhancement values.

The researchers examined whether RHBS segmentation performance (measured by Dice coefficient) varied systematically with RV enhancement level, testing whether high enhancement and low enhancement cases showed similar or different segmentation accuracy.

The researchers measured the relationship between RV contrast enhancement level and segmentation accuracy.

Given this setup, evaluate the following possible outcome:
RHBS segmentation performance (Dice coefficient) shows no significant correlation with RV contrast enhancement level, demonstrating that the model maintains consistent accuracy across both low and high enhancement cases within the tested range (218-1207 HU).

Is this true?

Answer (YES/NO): YES